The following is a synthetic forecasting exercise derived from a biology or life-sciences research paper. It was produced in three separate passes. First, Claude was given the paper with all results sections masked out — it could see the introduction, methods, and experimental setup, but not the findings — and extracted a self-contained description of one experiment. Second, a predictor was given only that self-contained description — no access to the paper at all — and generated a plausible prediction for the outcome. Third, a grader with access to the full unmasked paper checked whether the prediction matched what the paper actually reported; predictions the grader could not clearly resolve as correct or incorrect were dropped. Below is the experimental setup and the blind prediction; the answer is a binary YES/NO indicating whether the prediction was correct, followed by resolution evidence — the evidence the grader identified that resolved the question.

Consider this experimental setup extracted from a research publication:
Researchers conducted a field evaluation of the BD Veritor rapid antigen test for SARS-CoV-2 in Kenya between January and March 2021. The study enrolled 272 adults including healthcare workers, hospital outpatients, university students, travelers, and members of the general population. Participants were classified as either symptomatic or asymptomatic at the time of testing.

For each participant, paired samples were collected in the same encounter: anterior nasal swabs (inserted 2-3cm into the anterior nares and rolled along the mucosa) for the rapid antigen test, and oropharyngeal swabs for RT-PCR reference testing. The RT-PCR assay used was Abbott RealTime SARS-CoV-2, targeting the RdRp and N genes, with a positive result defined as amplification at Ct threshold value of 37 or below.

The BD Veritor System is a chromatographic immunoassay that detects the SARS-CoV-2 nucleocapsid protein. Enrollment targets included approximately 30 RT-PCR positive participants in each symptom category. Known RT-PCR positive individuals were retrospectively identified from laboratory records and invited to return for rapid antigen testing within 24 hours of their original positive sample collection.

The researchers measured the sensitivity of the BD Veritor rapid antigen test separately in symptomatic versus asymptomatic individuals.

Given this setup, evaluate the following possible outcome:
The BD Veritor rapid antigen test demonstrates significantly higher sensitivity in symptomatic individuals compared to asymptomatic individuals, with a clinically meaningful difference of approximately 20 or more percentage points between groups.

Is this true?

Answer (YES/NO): NO